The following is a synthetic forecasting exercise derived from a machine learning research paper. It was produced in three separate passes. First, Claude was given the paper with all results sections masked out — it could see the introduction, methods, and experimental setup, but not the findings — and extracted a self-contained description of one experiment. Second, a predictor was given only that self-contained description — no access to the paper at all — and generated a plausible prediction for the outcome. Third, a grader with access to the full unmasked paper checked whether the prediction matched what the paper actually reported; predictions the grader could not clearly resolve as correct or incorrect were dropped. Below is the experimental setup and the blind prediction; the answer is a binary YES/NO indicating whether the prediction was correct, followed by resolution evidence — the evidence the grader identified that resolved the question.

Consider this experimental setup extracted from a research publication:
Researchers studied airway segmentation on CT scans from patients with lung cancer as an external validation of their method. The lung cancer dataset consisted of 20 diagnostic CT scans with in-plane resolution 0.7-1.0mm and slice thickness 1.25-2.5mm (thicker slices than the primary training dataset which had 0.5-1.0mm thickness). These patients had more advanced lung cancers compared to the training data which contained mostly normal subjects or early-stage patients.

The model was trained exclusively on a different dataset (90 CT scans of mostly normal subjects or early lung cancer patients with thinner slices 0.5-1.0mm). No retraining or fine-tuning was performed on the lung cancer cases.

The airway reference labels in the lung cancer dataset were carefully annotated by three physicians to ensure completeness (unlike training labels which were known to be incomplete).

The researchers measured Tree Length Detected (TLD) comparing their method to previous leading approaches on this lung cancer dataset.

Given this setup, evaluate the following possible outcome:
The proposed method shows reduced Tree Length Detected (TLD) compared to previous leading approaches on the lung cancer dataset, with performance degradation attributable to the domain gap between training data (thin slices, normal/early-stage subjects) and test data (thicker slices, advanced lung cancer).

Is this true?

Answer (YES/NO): NO